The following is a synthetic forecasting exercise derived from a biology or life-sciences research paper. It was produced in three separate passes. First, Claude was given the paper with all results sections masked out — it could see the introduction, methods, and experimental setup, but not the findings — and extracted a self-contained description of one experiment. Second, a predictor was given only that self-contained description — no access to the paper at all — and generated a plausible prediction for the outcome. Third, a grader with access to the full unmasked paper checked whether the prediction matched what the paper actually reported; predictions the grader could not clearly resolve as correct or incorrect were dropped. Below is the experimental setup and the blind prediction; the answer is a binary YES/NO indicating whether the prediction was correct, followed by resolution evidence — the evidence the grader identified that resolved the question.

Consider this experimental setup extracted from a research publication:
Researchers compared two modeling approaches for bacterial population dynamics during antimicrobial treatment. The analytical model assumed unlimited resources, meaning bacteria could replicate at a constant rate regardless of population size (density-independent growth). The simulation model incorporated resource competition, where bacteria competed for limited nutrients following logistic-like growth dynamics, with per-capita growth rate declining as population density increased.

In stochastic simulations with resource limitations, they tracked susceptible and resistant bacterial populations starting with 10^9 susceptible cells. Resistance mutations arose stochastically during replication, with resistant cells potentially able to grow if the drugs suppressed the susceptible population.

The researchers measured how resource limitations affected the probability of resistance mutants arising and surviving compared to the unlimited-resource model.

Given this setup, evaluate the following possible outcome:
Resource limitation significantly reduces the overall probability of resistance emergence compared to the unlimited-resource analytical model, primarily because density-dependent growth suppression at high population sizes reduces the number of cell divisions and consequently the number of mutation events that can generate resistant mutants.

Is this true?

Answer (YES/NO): YES